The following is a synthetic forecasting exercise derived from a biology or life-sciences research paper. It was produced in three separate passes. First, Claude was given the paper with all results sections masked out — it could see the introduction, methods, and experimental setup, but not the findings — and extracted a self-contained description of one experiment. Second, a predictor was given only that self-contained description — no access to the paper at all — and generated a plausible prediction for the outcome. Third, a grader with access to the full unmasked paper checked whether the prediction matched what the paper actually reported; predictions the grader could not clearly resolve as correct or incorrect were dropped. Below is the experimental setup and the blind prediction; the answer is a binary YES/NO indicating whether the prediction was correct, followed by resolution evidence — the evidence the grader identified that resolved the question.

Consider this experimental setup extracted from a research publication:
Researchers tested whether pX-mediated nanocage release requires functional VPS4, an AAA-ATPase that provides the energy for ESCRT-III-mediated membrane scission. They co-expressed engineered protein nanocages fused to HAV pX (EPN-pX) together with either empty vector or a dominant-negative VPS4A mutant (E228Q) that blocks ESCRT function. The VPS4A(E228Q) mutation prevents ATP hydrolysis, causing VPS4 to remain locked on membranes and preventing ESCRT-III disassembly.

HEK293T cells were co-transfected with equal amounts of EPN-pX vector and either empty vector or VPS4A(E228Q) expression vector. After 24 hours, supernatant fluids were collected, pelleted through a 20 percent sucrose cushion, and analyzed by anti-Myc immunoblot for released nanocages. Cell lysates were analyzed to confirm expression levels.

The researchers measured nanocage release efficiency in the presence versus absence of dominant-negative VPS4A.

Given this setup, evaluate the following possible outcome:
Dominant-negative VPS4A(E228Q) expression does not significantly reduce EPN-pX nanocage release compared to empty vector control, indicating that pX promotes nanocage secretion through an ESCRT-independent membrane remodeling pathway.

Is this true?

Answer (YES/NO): NO